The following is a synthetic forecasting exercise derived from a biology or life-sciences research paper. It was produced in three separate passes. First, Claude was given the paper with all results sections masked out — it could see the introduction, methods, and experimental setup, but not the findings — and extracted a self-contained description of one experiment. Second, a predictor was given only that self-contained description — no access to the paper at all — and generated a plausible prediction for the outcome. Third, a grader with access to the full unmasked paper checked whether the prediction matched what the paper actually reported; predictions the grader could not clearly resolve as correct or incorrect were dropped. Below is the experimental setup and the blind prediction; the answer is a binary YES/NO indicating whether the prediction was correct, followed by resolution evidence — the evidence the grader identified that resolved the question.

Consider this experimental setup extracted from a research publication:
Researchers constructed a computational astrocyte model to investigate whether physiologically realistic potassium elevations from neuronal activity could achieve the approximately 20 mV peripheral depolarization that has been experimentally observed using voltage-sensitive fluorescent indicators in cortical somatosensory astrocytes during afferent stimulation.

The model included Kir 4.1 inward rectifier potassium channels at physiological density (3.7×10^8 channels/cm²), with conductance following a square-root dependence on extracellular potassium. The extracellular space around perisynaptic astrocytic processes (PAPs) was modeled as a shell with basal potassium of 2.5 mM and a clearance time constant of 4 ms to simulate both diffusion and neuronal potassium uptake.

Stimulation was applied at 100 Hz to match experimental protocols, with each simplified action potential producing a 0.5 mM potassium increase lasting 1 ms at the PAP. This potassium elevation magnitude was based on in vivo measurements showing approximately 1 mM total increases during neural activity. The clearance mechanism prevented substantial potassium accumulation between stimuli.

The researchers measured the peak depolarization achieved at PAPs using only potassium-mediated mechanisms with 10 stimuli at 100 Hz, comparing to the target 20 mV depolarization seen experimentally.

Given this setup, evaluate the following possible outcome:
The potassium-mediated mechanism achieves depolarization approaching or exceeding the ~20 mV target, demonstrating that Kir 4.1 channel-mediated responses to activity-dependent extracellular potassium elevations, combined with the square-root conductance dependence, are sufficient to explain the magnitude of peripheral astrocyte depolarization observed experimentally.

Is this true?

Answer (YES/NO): NO